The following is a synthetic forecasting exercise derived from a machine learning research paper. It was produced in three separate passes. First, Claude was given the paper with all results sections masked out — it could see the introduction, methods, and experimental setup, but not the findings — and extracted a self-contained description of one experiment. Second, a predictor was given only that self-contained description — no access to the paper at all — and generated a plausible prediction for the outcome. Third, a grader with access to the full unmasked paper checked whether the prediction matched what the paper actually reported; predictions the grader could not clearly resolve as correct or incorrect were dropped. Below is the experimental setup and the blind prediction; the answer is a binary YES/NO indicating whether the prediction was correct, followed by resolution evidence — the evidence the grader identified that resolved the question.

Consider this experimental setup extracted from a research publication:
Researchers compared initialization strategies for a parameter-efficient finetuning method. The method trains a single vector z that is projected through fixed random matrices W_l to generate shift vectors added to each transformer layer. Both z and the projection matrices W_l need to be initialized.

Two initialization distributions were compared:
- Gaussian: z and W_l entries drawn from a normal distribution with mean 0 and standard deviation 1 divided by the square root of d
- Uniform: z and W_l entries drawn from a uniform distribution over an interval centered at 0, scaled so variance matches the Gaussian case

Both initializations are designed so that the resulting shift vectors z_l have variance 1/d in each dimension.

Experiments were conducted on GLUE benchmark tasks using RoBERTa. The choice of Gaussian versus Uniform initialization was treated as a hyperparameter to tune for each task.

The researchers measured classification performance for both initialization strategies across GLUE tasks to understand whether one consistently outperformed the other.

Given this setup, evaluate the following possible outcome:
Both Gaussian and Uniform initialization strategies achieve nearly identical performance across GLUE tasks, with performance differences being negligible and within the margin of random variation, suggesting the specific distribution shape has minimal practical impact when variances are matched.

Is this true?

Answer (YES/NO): NO